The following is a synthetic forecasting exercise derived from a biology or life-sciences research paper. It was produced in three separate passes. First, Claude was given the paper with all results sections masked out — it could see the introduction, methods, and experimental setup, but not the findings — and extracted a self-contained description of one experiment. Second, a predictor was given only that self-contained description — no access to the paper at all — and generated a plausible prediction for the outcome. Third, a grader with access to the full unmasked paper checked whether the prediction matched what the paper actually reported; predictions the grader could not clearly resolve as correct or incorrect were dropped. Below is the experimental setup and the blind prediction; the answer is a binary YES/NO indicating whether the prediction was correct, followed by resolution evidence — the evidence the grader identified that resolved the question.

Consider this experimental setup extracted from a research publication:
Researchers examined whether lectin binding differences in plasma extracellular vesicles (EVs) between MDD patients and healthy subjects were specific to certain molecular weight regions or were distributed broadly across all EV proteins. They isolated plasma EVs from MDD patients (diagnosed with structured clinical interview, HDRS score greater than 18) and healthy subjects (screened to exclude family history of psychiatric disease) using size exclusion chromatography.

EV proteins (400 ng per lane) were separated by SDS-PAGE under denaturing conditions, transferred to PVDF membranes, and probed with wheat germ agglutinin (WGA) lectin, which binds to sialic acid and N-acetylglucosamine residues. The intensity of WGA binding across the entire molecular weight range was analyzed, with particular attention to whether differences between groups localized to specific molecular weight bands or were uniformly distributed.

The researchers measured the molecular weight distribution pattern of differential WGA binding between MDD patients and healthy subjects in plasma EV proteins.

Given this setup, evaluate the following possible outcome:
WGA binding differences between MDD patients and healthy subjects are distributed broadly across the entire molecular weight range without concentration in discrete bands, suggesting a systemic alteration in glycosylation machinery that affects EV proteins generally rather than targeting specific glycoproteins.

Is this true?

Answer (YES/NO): NO